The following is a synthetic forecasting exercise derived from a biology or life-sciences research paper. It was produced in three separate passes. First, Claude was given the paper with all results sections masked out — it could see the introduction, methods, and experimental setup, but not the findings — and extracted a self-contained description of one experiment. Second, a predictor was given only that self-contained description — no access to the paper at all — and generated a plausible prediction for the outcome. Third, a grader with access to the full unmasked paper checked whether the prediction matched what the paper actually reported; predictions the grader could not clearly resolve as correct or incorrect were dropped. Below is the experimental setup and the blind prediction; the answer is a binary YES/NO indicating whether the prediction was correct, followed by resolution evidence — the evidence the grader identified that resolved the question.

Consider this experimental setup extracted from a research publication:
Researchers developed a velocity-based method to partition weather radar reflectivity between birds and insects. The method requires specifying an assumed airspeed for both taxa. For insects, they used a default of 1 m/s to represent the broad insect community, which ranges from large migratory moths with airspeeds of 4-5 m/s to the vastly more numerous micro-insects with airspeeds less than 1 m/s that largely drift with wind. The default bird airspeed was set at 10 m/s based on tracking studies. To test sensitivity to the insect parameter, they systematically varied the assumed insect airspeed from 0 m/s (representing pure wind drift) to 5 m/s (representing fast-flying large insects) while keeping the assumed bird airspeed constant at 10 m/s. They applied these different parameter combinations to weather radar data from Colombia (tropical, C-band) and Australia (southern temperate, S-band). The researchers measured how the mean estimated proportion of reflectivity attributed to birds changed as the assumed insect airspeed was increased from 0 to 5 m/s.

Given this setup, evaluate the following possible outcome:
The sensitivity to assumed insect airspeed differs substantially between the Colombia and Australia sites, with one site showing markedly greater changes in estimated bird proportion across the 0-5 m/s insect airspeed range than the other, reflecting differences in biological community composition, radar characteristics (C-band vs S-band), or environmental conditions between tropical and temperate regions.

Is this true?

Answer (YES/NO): NO